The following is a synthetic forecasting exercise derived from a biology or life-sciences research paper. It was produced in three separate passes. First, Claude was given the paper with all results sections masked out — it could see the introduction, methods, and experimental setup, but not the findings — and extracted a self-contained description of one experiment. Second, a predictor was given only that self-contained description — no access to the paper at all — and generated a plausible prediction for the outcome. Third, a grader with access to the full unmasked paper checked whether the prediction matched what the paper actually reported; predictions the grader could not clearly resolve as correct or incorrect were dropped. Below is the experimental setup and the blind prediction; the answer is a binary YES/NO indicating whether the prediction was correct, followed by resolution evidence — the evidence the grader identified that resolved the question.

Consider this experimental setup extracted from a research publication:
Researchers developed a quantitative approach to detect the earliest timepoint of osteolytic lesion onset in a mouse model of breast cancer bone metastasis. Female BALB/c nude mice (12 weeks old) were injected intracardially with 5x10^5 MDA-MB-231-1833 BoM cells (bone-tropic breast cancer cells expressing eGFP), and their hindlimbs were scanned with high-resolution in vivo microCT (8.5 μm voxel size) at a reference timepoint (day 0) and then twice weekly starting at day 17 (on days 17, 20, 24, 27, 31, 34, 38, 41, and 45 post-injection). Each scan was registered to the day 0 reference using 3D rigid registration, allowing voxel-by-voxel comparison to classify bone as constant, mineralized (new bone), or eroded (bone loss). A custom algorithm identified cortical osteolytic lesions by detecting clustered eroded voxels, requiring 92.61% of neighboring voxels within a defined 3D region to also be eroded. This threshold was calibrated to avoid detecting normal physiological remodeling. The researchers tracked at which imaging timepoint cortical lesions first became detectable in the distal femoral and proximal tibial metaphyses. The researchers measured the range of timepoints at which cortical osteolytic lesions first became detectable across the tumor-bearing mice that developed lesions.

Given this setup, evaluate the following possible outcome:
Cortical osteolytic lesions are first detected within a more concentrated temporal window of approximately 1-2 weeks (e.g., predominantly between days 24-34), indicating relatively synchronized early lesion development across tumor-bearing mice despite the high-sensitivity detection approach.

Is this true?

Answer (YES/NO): NO